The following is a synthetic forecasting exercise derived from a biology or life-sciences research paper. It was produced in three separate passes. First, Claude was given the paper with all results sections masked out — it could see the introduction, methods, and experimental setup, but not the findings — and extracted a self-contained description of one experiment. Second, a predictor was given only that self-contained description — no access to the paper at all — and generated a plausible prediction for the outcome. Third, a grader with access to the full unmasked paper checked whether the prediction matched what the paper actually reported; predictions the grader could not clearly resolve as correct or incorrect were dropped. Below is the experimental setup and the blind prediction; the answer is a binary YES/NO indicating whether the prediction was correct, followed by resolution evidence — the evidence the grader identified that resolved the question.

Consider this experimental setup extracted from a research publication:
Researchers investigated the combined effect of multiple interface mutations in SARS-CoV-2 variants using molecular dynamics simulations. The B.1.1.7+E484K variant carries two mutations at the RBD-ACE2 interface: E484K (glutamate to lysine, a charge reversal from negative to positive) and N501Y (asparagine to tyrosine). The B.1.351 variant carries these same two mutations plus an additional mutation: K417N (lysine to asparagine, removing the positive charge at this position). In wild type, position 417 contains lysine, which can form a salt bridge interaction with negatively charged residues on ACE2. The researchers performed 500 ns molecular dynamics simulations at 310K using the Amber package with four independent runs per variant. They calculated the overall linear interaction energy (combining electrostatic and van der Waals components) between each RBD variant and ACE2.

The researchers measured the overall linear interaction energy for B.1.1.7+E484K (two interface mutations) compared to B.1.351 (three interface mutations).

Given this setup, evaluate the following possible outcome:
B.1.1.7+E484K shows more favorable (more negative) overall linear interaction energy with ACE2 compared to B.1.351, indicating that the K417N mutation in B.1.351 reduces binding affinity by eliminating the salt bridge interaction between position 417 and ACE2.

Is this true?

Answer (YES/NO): YES